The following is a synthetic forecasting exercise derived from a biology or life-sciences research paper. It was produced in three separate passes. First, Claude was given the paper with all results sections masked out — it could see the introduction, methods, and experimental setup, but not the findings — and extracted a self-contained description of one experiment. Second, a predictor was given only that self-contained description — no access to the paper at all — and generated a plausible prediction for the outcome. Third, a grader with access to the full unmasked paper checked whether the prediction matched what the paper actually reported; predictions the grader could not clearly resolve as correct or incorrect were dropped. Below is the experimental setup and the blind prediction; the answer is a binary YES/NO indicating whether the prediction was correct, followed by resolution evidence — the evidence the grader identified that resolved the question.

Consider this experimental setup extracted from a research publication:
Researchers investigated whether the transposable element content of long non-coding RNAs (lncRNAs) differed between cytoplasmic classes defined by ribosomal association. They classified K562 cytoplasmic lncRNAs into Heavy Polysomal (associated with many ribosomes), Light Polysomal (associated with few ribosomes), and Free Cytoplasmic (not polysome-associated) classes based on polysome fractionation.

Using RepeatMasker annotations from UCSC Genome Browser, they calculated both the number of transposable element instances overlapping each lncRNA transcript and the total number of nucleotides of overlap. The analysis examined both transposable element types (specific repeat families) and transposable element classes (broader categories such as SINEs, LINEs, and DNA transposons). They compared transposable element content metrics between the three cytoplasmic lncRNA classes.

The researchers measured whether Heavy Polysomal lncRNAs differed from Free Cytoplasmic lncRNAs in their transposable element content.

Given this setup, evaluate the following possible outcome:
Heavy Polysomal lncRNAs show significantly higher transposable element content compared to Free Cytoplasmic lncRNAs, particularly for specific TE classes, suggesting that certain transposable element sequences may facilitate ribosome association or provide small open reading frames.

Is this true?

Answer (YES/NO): NO